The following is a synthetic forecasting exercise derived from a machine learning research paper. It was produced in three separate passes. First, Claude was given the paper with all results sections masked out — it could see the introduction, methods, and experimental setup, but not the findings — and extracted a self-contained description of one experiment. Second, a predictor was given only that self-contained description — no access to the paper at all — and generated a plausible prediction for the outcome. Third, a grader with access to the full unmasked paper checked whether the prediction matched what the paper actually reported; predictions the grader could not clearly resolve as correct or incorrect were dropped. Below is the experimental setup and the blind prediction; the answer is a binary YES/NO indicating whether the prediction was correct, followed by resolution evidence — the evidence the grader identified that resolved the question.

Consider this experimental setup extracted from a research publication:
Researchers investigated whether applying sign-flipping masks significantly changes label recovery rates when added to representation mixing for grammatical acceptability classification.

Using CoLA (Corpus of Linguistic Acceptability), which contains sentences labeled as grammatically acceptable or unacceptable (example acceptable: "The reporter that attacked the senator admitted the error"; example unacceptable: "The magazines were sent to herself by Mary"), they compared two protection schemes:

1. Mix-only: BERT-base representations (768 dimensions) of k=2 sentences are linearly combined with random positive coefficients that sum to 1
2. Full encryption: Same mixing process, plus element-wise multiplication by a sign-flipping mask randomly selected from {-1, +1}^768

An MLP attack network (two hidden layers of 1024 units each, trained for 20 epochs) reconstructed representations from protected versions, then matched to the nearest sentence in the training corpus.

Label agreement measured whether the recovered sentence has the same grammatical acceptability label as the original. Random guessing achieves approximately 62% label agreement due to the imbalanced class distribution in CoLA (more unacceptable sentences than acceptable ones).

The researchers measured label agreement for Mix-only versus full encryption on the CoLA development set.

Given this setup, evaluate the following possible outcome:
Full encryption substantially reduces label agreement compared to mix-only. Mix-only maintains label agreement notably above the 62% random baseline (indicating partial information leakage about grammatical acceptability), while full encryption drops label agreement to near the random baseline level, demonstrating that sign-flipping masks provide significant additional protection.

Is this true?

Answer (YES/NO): YES